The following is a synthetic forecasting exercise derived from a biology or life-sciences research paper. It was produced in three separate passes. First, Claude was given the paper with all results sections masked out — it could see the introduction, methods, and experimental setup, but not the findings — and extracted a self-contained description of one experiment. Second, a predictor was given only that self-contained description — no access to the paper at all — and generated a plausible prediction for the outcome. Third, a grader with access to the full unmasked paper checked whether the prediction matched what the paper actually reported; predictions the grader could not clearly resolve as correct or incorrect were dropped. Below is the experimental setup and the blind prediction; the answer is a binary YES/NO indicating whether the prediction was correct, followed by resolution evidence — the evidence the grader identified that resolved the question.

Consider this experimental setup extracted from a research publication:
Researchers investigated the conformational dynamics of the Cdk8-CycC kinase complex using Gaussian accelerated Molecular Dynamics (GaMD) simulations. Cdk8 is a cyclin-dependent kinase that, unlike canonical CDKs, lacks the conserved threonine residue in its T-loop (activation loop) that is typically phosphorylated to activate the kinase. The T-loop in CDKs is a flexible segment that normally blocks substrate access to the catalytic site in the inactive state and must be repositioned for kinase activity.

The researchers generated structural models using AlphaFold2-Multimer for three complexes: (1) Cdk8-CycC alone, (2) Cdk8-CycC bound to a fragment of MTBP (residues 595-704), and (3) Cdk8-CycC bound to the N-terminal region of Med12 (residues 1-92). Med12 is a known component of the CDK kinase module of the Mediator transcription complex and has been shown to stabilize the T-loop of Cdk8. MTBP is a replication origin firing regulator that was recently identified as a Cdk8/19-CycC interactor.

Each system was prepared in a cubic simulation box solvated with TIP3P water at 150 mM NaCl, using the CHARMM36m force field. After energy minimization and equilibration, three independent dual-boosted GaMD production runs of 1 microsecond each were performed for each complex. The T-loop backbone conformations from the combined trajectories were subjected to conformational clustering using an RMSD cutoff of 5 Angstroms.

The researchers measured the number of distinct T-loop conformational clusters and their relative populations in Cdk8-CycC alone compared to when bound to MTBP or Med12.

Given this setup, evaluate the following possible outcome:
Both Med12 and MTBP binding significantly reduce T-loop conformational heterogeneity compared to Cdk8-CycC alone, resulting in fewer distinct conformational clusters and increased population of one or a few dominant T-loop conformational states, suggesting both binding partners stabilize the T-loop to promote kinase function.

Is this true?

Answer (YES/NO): YES